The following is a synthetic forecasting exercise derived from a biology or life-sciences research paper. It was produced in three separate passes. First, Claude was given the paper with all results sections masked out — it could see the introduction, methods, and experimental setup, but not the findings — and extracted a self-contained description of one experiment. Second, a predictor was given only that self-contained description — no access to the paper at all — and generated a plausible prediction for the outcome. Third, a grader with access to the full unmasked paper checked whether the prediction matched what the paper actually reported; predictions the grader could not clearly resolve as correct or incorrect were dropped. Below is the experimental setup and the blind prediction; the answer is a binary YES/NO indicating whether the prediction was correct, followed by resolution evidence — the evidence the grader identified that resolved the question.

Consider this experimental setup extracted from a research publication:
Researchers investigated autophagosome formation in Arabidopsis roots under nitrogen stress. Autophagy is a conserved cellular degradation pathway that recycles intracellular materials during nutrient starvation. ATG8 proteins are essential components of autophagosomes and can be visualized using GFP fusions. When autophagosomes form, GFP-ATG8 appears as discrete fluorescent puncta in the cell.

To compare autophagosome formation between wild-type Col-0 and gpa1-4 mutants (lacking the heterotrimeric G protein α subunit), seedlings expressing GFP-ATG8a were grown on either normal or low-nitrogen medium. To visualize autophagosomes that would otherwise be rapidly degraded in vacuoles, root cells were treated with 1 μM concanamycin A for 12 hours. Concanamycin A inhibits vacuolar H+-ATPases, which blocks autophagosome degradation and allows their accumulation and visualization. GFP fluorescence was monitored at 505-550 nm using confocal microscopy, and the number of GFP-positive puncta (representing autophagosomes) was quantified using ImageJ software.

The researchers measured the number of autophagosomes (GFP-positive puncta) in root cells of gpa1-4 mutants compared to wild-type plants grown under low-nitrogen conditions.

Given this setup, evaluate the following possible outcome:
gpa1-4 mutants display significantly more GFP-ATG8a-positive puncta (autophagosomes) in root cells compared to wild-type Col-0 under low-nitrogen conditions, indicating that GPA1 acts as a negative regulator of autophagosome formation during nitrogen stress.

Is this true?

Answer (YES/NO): YES